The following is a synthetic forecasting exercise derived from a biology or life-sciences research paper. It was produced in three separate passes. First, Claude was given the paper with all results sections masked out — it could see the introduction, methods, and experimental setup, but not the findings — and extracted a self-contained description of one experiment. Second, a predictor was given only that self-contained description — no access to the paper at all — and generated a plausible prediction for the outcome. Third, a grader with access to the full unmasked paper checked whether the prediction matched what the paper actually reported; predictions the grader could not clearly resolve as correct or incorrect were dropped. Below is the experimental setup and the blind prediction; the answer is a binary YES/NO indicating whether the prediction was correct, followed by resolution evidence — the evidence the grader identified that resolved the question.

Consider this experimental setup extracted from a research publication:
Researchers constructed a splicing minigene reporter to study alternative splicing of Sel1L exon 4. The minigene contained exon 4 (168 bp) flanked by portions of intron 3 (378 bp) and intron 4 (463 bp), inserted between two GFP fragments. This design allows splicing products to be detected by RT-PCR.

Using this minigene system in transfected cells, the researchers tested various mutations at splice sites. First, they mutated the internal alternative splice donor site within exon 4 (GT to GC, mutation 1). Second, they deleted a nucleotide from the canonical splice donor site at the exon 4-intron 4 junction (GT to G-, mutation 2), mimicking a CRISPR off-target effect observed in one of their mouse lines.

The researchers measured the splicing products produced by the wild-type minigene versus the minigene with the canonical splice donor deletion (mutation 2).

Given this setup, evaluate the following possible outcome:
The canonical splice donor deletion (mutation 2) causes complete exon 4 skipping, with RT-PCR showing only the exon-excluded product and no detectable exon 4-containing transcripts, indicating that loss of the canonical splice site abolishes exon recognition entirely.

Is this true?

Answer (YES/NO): NO